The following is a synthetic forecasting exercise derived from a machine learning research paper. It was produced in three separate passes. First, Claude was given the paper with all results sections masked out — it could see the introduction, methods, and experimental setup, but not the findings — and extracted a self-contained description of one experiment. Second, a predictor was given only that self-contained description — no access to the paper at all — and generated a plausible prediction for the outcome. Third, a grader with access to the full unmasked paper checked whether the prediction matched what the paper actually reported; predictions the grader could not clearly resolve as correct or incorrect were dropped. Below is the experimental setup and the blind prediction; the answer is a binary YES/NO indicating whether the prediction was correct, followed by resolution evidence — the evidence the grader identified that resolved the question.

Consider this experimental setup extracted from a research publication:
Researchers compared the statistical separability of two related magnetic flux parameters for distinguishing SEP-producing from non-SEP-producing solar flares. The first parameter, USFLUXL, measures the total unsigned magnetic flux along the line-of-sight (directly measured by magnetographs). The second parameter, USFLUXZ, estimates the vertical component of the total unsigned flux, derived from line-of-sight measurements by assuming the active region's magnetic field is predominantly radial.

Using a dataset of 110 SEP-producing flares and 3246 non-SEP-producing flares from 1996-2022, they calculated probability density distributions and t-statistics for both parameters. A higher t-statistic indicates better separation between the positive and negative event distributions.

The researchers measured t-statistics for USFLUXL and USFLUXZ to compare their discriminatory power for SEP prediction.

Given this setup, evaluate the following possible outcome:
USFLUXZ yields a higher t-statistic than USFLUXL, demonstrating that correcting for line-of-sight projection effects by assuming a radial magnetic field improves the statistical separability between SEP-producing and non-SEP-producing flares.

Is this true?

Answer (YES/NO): YES